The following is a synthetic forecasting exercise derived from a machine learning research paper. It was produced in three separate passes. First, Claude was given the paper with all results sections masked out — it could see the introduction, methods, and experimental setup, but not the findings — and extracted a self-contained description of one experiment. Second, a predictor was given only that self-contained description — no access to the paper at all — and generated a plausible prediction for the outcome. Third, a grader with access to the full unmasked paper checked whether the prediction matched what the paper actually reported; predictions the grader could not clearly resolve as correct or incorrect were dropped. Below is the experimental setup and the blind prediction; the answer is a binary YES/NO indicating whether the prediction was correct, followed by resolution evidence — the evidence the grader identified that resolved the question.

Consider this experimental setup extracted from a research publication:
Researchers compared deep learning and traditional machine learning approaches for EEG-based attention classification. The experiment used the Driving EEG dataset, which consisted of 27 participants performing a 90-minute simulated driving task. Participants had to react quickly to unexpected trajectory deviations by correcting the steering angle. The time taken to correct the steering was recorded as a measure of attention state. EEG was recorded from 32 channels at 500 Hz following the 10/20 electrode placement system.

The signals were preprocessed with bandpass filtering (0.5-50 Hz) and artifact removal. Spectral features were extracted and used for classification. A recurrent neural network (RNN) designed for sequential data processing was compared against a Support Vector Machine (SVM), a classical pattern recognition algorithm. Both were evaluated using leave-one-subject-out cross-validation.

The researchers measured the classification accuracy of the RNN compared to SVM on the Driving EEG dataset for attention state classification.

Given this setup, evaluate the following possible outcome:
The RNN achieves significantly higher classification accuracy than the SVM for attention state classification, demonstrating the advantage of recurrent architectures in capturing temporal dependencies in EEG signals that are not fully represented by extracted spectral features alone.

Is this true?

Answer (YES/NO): YES